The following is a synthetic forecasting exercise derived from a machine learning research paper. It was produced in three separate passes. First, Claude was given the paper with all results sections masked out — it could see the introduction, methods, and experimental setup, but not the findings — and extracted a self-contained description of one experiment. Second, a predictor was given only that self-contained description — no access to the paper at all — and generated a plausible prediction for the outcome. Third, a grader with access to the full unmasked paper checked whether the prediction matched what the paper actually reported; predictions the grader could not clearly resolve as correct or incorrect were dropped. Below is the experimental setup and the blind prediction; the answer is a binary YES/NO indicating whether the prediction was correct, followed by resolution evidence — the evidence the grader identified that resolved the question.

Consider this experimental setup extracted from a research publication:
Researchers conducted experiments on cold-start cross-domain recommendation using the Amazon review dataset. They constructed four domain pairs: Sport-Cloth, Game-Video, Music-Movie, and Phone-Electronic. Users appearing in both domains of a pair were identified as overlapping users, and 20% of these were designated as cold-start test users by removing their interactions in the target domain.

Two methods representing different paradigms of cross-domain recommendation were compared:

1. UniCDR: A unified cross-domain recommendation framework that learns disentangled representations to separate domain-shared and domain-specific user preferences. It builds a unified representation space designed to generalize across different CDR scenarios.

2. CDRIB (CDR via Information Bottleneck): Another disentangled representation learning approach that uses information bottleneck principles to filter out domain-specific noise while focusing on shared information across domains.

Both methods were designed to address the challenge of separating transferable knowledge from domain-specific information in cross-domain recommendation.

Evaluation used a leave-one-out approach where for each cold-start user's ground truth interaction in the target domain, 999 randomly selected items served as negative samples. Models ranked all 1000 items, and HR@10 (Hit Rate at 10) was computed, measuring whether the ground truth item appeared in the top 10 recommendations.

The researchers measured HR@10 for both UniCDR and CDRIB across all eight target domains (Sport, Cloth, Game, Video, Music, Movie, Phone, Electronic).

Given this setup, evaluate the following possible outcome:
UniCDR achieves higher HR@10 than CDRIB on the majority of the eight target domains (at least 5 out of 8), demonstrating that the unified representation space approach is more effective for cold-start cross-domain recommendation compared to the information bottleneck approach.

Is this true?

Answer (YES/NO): NO